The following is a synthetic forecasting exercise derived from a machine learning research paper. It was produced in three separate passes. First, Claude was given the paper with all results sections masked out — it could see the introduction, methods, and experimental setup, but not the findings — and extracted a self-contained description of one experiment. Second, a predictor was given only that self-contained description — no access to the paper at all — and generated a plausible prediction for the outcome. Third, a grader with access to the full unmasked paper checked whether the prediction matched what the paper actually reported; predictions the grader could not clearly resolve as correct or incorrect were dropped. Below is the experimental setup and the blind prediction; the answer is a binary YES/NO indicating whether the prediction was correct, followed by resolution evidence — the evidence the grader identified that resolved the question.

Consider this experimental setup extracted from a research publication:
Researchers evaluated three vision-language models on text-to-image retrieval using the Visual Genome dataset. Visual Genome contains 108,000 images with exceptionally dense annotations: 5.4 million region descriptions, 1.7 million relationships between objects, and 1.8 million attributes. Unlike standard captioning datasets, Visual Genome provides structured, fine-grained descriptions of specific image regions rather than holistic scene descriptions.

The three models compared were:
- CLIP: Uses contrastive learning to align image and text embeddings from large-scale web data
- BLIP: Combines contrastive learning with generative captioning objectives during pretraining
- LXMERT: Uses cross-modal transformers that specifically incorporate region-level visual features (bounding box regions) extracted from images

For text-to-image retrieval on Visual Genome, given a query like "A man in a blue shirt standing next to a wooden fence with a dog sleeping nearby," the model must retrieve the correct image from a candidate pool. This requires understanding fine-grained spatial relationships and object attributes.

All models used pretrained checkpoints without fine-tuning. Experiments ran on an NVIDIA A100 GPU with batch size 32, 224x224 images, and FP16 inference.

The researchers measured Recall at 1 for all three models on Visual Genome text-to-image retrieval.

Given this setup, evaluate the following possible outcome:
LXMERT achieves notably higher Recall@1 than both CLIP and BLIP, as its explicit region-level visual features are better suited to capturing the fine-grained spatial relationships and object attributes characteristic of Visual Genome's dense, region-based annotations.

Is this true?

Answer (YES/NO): YES